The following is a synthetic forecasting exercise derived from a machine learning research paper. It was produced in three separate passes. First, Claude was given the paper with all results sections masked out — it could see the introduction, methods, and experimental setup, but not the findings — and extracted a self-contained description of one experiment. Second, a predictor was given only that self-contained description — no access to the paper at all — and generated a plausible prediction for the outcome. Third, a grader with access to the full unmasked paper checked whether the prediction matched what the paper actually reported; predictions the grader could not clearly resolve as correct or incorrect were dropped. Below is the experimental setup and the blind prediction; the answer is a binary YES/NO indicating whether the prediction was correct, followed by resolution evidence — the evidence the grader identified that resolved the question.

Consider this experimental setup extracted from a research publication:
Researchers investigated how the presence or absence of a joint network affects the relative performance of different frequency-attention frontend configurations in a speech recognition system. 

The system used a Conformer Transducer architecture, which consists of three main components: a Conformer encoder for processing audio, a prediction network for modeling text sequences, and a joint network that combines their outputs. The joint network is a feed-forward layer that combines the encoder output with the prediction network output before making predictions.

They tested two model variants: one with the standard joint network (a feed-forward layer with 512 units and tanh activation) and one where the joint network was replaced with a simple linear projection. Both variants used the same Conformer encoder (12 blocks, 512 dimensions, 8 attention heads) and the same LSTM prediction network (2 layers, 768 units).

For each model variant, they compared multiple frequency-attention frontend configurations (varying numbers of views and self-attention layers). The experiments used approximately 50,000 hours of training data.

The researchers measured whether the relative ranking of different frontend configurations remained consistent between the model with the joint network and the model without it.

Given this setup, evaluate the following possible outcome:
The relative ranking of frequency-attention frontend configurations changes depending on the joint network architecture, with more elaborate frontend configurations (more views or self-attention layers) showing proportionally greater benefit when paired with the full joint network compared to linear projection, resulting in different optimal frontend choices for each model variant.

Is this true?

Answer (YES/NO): NO